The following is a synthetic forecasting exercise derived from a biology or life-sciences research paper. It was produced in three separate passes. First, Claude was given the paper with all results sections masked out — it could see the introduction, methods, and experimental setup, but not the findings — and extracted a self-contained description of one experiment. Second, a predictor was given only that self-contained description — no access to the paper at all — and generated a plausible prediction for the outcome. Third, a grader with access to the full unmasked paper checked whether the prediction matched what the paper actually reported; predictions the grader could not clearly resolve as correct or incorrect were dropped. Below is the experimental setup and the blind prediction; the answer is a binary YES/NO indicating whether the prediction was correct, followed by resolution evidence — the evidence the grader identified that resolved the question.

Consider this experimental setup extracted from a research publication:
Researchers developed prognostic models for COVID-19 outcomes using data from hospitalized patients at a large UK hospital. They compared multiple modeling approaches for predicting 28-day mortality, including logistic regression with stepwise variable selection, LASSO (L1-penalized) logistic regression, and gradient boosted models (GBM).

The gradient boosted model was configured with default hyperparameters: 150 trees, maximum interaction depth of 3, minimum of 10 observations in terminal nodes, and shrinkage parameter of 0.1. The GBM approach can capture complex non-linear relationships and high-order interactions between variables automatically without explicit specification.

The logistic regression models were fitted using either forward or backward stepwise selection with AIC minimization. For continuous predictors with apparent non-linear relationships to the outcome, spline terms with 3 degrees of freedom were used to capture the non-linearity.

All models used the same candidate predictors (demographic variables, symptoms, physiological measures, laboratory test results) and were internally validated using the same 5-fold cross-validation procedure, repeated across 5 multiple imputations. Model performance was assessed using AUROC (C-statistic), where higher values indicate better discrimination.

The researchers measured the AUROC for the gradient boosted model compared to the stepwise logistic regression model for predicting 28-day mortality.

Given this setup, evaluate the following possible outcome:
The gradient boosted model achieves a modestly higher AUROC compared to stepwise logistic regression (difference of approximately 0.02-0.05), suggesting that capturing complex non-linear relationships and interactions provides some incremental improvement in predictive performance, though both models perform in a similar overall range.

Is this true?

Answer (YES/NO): NO